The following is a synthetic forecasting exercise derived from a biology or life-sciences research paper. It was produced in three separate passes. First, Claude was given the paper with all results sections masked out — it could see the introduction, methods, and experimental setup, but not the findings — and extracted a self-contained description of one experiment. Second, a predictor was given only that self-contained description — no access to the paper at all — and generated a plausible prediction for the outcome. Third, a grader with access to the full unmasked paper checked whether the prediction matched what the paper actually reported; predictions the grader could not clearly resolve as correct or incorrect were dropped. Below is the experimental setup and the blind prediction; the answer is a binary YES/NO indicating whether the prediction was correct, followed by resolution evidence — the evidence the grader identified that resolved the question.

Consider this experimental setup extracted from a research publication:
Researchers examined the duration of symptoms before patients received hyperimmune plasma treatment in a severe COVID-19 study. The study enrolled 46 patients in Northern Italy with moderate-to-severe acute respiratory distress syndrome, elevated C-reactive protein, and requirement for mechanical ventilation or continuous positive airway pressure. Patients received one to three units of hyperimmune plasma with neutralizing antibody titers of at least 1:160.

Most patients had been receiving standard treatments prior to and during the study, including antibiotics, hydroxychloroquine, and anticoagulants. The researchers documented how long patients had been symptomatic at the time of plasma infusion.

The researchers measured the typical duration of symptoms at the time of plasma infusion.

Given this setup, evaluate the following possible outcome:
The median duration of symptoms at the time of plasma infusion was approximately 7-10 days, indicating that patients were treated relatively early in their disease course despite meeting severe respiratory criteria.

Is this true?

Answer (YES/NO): NO